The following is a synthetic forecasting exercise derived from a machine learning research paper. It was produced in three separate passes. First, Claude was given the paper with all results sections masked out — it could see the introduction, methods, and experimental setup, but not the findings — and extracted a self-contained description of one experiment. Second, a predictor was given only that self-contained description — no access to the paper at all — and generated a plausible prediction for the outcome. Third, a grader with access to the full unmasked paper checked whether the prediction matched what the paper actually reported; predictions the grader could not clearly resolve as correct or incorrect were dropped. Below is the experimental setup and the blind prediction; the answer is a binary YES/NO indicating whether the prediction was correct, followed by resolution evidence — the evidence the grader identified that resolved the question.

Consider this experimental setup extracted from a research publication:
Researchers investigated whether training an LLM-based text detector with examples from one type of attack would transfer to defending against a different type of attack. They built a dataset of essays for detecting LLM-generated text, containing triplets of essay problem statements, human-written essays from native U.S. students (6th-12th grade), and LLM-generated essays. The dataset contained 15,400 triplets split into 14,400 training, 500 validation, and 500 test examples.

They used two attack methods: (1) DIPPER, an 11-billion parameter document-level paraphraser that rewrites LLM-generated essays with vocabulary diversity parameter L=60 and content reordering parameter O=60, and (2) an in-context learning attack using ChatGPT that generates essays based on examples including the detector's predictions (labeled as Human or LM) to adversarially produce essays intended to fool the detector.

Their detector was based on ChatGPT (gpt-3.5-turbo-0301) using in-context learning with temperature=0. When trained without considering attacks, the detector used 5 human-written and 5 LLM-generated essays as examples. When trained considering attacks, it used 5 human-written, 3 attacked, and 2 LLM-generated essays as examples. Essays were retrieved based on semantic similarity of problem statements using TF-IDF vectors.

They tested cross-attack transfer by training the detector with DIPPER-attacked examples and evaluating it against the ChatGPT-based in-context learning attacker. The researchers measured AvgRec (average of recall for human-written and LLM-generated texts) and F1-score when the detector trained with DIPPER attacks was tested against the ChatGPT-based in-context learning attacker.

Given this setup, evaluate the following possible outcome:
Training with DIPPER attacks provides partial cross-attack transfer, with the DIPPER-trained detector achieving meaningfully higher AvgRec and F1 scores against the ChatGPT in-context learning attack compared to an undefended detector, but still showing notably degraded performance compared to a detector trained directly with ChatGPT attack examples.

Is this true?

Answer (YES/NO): NO